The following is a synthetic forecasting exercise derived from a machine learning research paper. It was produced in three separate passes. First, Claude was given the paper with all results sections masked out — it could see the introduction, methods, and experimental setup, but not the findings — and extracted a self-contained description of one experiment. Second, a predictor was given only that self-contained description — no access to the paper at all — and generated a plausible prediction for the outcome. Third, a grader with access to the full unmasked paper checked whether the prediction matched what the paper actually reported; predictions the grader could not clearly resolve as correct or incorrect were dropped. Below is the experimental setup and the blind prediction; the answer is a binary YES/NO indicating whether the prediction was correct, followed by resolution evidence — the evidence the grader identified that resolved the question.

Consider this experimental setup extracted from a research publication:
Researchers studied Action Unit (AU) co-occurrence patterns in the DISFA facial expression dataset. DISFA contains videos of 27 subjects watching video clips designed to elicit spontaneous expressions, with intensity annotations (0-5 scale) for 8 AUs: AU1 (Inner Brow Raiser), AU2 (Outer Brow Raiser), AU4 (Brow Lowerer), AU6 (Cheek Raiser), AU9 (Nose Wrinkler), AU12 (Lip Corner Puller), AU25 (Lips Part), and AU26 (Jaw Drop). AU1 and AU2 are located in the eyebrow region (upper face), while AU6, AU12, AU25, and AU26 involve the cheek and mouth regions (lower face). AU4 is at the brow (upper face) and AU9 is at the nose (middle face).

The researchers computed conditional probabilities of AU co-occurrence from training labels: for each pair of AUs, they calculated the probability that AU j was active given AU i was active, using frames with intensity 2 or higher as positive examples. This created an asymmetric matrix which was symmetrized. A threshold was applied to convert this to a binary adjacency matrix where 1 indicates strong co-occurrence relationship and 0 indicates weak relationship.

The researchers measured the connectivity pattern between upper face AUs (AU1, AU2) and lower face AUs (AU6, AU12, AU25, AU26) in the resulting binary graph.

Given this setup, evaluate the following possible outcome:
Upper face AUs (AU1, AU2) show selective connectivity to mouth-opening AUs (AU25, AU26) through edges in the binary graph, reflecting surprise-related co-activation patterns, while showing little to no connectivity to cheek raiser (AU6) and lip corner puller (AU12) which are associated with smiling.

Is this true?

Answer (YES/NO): NO